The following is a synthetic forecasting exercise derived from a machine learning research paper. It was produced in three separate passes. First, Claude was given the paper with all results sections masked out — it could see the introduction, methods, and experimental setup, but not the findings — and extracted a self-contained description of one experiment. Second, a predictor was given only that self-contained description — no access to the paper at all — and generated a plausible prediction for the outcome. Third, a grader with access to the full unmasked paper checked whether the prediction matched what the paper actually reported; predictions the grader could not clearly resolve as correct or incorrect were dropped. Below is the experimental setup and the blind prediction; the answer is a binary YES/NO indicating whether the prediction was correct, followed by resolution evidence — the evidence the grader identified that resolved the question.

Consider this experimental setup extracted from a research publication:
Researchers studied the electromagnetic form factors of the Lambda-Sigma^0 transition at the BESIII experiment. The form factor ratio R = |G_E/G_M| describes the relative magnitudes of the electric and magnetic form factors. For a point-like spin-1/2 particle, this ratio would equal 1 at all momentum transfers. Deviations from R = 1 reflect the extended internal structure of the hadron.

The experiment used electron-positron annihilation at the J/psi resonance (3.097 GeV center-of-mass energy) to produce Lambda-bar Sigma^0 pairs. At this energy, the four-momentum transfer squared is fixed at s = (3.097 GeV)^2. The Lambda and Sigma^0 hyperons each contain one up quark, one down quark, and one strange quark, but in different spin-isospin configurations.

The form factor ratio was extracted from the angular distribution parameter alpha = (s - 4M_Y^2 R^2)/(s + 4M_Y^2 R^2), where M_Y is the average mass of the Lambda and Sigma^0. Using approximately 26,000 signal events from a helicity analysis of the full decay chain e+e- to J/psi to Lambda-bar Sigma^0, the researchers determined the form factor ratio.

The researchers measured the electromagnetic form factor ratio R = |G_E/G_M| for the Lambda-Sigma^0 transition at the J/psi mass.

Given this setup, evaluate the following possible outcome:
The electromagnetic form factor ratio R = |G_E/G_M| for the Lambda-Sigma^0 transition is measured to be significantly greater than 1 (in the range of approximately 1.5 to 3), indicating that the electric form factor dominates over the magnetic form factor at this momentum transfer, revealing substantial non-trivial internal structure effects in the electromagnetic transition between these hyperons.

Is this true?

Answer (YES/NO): NO